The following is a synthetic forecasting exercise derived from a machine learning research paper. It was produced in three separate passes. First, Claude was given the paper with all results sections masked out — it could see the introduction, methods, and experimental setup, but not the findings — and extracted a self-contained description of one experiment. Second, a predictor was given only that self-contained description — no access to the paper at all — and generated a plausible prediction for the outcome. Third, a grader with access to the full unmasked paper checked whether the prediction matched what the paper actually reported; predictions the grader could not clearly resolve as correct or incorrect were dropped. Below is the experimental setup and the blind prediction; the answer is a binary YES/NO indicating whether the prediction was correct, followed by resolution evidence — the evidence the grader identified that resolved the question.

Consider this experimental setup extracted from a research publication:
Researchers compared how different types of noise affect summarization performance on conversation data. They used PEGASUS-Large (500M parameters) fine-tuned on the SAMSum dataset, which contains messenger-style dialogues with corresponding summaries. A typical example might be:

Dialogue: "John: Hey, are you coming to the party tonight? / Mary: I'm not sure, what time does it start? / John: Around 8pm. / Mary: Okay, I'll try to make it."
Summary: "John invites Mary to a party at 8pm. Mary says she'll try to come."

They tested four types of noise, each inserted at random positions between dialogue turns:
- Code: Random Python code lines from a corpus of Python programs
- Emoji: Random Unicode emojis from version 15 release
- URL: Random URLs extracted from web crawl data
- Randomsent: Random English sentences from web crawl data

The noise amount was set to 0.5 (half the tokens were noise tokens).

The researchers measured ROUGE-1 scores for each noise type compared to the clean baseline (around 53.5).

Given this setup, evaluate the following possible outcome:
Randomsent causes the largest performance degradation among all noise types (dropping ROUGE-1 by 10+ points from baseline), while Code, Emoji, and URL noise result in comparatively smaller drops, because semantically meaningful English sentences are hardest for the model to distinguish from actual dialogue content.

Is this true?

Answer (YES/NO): YES